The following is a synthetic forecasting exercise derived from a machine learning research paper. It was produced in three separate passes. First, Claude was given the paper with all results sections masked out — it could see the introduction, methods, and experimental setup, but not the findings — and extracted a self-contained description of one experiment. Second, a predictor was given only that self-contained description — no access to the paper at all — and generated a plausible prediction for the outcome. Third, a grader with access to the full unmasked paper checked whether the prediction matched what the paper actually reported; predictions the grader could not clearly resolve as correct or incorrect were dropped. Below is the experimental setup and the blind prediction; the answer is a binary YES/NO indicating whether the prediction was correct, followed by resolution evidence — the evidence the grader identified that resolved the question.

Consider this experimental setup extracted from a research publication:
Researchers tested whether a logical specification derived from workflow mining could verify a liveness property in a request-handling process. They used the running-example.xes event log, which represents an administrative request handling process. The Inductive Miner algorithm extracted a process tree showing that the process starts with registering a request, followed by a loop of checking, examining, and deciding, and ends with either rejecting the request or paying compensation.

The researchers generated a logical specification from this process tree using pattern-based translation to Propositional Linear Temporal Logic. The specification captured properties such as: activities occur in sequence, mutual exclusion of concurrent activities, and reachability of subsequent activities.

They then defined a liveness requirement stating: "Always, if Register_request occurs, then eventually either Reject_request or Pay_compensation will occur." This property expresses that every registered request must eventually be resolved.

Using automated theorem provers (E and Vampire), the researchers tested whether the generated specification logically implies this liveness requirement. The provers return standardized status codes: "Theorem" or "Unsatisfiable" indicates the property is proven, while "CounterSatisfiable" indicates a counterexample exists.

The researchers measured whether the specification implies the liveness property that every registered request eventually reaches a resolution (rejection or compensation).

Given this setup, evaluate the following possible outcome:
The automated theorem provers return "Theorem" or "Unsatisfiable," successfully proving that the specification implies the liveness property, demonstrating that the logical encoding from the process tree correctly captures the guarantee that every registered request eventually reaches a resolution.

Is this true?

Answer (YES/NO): YES